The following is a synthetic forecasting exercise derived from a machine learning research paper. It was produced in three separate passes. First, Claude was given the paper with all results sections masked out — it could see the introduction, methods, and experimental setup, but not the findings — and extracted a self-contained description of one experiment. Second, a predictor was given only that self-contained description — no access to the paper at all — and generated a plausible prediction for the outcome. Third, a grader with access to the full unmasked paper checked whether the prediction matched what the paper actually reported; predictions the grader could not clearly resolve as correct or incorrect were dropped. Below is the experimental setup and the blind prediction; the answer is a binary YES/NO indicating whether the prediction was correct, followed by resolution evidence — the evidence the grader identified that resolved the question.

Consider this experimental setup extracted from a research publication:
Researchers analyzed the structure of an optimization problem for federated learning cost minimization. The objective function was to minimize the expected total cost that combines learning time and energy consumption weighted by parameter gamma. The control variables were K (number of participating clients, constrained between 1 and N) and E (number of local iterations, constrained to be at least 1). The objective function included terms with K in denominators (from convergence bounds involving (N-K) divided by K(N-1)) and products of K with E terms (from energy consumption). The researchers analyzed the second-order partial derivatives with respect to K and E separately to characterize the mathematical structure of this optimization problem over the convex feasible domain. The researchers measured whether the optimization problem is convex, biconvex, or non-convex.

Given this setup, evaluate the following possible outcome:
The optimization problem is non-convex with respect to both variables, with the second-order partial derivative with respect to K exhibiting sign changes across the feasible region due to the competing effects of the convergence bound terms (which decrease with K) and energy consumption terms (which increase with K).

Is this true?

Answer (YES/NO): NO